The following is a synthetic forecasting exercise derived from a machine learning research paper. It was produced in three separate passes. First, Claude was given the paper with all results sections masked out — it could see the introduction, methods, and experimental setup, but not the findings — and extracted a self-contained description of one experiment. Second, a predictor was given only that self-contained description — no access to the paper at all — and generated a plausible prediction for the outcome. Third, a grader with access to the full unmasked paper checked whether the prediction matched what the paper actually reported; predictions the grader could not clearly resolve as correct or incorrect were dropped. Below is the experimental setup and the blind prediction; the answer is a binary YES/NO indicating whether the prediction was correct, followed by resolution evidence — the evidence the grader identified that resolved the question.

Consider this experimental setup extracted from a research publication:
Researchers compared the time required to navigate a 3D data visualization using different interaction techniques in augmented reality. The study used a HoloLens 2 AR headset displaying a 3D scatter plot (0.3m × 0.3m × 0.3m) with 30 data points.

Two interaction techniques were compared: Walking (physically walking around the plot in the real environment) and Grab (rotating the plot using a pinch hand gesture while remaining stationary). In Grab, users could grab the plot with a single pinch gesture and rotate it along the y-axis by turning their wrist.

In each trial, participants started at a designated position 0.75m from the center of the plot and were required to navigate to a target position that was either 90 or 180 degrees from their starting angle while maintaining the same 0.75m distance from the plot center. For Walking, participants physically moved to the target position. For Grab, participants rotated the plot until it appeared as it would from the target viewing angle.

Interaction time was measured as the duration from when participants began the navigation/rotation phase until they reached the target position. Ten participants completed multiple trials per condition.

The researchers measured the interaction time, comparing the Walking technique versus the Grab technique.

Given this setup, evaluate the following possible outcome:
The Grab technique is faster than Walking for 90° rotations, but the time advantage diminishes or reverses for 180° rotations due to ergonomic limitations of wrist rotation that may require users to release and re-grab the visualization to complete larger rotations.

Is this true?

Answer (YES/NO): NO